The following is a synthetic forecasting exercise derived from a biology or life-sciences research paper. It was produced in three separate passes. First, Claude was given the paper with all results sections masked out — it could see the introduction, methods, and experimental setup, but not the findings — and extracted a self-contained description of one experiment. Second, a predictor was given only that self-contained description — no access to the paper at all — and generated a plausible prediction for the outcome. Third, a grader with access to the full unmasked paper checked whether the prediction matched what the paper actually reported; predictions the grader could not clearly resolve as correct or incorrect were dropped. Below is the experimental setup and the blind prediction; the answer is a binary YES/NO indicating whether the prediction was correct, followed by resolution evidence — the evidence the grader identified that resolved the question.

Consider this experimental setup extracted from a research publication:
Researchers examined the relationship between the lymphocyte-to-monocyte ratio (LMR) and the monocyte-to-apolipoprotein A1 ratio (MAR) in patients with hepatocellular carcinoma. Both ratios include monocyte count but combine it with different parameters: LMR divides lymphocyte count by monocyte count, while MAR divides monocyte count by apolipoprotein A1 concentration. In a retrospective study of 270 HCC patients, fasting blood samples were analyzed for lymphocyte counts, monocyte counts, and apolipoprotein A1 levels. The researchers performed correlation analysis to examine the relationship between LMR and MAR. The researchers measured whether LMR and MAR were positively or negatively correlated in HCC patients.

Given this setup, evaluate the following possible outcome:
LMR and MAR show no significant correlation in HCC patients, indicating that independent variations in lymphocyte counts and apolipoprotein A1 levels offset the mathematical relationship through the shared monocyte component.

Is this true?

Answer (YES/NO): NO